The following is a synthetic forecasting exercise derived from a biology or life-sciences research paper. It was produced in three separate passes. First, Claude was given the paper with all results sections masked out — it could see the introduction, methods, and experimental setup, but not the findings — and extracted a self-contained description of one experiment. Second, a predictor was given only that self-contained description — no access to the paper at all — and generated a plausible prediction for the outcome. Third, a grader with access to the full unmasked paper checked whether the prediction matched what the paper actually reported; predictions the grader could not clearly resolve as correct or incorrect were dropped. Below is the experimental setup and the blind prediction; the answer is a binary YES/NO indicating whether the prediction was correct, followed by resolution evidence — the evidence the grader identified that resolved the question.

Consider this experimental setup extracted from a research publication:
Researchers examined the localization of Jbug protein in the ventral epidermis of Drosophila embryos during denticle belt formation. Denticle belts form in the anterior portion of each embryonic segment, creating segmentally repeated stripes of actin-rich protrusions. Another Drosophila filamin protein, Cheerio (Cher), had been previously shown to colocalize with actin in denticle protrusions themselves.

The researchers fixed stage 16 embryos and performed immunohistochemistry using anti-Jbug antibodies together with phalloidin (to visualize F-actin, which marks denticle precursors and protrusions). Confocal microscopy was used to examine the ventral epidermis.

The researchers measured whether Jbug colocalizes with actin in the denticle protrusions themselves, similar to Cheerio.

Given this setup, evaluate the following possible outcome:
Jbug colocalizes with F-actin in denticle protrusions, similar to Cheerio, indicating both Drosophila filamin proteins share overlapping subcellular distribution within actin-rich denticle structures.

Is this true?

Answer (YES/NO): NO